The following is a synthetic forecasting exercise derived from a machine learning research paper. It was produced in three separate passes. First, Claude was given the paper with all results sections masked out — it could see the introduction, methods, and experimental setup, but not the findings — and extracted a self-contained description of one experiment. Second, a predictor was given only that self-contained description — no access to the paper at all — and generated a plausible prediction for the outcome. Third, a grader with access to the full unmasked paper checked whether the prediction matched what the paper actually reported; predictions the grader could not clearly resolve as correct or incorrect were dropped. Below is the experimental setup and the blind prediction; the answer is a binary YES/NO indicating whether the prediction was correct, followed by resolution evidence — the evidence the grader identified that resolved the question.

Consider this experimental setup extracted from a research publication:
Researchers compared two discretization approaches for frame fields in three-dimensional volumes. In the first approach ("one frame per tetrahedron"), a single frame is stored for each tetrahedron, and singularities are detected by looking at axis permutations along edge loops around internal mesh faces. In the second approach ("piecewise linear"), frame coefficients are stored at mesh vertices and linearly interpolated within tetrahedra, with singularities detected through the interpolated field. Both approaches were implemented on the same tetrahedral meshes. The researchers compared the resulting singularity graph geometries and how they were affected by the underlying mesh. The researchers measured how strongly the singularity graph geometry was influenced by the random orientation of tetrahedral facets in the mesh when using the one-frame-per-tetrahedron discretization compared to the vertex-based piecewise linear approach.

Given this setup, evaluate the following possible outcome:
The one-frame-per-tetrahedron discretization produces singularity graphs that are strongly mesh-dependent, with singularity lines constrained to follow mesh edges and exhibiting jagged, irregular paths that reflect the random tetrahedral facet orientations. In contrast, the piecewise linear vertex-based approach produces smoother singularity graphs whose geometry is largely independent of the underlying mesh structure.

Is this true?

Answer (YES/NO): NO